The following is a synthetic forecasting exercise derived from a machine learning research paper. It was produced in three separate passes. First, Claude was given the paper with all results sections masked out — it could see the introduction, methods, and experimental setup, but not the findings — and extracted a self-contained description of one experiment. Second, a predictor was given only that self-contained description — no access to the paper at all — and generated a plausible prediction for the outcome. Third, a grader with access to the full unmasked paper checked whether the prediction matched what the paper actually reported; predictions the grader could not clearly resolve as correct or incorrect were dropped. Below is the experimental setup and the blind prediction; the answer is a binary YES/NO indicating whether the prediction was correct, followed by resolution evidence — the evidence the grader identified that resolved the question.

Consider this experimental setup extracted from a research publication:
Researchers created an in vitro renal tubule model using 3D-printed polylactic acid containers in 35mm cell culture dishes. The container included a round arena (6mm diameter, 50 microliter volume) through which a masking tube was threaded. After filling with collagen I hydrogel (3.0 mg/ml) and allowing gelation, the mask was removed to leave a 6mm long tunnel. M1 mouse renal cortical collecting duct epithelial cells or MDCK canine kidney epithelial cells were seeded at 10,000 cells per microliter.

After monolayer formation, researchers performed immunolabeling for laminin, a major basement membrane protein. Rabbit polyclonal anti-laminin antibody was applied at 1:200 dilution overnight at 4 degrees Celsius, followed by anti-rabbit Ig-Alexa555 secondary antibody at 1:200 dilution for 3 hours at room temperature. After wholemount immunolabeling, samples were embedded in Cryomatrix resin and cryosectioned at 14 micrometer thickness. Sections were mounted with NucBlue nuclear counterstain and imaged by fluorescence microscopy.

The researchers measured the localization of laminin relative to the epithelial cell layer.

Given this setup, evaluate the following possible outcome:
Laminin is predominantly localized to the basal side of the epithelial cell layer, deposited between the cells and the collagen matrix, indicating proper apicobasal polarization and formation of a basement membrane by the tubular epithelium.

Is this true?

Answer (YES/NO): YES